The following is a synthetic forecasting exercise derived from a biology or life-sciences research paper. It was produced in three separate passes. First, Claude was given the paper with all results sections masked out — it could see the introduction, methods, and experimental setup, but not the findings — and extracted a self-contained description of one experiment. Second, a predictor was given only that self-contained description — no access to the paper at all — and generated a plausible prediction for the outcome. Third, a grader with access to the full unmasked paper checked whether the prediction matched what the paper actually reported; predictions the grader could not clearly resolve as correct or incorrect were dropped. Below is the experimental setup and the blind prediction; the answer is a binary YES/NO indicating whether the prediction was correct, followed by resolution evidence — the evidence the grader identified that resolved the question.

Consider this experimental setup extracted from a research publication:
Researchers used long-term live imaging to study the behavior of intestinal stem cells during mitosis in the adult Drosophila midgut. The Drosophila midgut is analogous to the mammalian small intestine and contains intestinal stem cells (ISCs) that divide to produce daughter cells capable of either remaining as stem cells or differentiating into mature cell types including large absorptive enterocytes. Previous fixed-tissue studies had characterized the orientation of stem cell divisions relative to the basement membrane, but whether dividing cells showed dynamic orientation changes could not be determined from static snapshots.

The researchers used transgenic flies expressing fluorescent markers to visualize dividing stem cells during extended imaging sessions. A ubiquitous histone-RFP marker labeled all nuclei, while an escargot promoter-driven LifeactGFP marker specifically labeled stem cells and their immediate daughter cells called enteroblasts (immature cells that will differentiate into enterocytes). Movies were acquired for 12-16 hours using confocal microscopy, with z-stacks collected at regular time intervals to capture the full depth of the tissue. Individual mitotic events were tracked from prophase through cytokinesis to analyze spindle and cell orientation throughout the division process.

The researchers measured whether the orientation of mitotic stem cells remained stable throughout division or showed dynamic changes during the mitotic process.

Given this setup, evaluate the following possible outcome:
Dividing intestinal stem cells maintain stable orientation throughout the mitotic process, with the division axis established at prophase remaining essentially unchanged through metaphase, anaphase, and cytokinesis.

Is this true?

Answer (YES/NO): NO